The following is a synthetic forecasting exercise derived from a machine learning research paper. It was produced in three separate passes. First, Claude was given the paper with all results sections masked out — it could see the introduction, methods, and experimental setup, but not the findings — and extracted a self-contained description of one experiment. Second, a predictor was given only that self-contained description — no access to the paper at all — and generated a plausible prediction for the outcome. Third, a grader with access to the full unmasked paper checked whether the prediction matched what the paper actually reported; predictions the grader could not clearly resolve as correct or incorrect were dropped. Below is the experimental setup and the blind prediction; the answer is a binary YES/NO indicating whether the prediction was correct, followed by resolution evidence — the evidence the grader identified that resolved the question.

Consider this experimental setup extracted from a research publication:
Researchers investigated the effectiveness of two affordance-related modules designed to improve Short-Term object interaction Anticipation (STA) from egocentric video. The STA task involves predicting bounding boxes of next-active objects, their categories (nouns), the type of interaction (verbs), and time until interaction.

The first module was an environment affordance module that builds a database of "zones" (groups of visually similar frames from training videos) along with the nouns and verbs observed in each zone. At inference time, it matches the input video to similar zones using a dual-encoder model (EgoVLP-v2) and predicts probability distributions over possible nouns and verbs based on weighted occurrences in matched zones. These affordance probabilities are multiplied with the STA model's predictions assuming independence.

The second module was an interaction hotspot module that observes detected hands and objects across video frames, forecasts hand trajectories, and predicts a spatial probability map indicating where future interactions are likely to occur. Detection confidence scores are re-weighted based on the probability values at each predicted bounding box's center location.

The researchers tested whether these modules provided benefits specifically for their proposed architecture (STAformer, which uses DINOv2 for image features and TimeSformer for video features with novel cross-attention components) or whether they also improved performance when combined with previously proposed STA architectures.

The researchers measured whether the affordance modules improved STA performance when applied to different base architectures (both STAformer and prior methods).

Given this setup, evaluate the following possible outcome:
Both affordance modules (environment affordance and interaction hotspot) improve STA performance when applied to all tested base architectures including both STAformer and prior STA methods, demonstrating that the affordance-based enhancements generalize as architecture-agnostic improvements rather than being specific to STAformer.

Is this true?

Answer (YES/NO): YES